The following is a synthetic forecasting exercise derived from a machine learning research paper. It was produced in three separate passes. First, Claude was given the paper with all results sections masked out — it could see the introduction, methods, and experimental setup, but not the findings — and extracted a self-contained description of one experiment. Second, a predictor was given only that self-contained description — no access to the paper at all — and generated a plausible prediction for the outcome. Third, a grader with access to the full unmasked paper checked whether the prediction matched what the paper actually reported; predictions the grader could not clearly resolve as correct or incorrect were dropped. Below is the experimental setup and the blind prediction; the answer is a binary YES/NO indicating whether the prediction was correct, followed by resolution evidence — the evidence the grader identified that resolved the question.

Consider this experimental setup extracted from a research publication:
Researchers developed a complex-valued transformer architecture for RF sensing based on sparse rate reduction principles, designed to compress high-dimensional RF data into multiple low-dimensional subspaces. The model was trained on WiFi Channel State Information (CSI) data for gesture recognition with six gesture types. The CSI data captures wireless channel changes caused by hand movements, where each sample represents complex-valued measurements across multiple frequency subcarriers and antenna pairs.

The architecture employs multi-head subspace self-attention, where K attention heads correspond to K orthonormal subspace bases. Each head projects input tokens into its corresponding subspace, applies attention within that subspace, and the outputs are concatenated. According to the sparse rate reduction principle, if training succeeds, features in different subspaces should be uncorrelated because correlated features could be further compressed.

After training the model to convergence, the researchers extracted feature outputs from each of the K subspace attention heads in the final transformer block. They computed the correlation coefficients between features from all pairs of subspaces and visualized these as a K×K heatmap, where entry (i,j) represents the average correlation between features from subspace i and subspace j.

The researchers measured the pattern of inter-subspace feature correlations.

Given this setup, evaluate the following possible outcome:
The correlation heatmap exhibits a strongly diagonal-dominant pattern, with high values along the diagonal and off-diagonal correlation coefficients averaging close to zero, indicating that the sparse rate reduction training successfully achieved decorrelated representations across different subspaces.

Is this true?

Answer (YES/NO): YES